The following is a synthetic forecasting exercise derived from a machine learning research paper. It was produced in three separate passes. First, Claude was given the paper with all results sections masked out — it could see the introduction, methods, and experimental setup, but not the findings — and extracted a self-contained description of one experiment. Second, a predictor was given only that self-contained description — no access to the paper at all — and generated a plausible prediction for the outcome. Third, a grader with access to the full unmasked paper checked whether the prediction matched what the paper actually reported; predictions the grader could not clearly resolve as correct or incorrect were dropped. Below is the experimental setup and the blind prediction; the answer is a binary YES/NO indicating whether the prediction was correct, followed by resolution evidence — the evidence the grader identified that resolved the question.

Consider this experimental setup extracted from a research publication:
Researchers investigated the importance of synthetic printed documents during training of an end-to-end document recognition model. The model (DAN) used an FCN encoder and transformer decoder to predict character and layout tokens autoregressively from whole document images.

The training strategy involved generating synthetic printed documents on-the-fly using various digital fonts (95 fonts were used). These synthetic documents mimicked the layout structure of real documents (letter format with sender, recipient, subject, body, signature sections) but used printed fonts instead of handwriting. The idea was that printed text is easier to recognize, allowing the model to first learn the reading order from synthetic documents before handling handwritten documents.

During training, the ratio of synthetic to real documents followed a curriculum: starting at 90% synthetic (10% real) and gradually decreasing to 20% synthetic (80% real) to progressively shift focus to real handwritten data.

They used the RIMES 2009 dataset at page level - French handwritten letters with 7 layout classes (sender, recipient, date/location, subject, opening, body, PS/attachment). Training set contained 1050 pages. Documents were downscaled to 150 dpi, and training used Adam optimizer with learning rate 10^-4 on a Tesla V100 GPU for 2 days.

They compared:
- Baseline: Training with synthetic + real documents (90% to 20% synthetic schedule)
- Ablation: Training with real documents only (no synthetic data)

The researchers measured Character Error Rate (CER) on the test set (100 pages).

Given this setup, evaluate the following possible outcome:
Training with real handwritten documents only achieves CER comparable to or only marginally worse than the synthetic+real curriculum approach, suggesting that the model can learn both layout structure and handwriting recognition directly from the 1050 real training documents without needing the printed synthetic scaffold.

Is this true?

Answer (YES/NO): NO